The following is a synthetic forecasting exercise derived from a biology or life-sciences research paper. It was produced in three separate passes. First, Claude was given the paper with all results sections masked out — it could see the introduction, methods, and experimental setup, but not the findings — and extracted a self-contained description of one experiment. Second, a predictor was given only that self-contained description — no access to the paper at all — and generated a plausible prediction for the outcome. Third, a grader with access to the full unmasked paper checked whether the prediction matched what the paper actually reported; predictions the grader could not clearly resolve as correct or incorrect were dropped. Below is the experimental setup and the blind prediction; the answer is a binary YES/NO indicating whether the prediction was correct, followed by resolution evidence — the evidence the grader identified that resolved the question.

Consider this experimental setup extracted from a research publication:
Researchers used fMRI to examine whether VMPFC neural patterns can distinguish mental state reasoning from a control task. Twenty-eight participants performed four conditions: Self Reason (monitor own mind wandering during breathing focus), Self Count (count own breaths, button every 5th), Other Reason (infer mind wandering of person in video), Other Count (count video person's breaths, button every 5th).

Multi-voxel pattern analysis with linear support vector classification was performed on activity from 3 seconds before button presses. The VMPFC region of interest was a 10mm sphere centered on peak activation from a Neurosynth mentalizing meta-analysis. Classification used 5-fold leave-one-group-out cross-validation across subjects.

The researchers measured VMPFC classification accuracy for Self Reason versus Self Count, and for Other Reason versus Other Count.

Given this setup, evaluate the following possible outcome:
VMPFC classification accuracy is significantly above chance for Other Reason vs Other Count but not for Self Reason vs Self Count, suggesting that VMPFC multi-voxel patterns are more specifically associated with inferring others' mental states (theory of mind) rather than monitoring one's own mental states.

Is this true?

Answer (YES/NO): NO